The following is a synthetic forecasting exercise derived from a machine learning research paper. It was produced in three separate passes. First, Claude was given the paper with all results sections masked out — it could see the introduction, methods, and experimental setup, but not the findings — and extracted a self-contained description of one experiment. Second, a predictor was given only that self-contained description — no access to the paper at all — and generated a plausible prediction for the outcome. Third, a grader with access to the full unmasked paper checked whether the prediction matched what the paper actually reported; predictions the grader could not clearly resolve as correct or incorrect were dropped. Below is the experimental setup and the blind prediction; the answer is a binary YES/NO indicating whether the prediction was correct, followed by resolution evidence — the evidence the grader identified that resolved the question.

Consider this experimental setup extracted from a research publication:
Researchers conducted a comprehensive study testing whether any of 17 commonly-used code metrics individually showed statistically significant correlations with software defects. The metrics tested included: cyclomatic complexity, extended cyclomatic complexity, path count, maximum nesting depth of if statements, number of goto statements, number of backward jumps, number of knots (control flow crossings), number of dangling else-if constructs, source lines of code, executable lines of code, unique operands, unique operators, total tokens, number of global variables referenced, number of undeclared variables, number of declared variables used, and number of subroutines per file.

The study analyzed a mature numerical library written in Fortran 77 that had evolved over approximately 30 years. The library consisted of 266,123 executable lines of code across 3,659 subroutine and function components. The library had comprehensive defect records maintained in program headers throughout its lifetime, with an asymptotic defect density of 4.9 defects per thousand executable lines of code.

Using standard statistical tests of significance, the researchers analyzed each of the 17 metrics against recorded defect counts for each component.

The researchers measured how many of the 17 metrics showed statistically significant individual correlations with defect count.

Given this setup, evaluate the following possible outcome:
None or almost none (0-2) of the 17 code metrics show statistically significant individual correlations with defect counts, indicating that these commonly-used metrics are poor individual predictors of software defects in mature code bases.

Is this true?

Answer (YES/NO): NO